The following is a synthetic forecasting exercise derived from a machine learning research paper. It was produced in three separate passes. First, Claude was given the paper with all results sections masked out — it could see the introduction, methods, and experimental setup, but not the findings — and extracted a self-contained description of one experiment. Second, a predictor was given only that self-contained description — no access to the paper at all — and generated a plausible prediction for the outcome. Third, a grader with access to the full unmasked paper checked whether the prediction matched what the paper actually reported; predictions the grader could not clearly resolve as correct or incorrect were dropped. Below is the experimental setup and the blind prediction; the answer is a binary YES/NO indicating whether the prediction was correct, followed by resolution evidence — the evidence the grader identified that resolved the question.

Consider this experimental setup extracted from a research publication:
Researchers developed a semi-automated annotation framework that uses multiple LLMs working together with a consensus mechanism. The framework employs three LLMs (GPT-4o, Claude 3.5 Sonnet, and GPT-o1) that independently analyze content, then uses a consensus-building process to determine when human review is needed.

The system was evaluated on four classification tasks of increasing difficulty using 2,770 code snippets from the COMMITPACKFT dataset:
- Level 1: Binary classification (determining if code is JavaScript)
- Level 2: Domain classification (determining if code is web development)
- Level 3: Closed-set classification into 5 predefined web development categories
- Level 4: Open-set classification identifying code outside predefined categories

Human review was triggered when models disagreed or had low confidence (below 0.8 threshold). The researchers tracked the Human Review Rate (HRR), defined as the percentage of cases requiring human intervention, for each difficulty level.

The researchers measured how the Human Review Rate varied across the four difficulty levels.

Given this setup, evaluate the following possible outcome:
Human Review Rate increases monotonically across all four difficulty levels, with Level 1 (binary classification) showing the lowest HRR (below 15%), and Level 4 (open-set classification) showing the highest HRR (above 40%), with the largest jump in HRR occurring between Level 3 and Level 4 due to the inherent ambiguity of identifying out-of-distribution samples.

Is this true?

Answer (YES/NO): YES